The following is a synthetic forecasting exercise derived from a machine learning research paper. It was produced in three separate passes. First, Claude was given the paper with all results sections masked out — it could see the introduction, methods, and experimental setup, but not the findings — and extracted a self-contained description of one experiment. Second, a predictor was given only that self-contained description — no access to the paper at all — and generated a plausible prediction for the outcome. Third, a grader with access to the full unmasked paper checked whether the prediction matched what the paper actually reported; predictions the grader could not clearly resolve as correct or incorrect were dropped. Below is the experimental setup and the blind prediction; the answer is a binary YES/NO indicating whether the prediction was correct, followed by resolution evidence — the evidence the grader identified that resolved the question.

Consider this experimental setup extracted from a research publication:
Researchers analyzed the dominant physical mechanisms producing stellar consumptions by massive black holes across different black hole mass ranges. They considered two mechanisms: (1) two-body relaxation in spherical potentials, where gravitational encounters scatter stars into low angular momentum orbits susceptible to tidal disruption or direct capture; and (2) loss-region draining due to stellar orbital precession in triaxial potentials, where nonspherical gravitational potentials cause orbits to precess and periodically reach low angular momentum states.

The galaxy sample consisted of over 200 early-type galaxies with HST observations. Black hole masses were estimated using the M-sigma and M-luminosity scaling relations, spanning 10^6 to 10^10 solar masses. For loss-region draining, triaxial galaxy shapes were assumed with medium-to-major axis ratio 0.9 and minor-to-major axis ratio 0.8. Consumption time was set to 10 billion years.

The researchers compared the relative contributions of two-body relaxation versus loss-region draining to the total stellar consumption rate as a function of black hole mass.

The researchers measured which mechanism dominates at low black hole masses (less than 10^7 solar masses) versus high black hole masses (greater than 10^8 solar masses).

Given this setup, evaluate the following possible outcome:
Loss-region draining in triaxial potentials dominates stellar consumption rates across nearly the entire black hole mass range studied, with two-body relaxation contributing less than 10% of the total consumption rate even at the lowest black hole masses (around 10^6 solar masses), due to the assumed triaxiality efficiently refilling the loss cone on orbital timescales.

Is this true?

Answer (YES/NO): NO